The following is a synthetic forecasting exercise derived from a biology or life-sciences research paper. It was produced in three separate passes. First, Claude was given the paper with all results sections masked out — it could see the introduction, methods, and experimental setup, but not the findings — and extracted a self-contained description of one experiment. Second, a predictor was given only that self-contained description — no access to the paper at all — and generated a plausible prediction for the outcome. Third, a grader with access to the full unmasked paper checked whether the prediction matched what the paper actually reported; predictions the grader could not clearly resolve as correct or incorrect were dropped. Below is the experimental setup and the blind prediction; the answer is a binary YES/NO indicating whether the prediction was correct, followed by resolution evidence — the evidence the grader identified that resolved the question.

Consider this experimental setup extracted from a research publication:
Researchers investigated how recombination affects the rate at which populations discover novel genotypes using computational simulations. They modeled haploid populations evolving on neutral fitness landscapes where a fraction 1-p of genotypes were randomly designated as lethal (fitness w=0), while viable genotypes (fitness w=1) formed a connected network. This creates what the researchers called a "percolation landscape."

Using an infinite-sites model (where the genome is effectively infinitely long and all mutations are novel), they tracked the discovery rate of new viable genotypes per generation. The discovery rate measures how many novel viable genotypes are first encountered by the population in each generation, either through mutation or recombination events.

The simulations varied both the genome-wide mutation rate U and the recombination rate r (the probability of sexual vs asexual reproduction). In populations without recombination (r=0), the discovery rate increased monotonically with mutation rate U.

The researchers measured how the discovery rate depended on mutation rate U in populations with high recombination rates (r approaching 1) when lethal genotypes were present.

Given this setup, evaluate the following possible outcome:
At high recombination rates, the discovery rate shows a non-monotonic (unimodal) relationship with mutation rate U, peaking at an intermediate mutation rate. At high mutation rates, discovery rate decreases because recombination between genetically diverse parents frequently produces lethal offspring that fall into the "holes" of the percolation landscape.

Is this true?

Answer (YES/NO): NO